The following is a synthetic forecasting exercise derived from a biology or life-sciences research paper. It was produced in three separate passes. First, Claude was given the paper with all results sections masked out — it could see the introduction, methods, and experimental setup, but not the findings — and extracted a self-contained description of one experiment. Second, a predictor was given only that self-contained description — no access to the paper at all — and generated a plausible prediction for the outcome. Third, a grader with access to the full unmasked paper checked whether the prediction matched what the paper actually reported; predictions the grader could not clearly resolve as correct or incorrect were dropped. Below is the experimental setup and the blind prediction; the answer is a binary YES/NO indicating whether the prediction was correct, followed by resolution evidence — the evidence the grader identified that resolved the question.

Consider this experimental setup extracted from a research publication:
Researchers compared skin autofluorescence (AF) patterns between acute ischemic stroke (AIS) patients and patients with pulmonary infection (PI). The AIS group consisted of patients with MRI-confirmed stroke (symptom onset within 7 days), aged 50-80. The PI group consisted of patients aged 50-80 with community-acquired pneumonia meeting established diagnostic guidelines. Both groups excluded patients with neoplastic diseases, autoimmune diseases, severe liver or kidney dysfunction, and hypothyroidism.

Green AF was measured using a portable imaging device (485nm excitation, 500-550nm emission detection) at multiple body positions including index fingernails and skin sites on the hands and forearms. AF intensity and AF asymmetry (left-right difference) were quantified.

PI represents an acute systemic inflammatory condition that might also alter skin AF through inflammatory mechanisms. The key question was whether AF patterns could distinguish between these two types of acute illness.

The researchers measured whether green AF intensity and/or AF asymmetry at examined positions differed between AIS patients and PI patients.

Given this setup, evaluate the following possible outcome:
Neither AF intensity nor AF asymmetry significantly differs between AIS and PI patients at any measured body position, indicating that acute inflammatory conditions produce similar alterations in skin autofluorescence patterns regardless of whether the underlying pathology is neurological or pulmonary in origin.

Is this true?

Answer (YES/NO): NO